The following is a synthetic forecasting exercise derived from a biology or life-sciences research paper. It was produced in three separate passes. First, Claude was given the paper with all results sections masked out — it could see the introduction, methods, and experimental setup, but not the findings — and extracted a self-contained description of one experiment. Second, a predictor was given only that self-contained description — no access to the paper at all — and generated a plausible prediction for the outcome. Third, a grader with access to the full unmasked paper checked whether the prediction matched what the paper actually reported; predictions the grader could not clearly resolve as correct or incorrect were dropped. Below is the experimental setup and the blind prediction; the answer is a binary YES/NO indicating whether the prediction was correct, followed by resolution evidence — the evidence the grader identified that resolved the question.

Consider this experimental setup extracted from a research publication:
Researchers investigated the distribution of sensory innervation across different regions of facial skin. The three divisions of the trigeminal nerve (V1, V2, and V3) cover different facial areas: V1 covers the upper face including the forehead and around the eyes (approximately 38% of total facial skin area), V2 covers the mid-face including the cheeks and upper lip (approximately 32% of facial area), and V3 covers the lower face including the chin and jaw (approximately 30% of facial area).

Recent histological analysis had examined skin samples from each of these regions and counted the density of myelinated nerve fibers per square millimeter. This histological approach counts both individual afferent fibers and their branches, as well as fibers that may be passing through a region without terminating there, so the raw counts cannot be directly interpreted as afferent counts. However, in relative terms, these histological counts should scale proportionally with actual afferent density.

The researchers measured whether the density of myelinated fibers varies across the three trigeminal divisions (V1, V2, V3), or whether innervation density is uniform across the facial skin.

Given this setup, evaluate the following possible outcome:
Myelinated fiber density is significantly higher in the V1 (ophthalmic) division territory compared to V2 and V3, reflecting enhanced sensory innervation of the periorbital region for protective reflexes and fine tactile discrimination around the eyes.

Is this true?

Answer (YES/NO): NO